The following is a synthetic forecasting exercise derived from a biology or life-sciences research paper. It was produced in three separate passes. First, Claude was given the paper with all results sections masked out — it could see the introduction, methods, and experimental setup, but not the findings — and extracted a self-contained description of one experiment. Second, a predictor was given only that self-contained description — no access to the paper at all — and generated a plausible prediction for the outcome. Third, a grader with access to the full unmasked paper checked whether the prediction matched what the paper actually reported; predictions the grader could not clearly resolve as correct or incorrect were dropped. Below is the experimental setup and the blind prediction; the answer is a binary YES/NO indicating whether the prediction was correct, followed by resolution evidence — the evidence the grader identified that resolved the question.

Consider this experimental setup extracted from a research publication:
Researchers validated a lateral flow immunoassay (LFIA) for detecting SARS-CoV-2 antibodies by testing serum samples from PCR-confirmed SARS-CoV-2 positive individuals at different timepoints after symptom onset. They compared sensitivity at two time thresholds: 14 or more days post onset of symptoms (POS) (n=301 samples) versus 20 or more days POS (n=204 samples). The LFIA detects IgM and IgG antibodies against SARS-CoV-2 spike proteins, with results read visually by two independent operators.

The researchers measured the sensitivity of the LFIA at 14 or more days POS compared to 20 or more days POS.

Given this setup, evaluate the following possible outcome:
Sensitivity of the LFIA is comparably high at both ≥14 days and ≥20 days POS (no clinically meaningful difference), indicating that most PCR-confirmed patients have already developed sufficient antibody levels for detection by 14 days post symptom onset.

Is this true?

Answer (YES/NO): YES